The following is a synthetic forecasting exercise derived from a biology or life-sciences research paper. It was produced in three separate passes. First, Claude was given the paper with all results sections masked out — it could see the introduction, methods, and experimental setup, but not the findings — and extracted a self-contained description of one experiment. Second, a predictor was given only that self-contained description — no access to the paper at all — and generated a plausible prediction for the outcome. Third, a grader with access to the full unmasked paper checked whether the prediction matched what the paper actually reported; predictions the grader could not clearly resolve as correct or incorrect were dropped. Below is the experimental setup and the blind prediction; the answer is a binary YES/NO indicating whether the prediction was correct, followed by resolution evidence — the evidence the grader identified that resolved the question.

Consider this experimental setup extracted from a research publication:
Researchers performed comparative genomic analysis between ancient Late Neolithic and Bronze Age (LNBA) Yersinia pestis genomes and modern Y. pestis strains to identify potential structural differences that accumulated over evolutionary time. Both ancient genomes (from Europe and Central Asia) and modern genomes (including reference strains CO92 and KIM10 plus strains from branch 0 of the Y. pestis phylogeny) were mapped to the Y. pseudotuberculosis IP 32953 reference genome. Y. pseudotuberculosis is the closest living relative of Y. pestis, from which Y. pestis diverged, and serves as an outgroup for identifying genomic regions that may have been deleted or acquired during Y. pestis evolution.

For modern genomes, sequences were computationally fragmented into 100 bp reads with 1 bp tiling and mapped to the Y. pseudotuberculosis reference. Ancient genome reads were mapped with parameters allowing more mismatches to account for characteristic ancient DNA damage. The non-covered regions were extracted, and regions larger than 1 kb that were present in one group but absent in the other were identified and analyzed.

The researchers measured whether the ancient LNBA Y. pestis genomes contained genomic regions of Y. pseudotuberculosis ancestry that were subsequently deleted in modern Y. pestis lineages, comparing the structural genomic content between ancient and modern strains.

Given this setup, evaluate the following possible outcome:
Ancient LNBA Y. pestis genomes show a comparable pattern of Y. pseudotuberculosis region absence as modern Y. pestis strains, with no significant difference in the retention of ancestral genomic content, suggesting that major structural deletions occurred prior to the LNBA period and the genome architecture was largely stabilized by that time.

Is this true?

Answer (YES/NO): NO